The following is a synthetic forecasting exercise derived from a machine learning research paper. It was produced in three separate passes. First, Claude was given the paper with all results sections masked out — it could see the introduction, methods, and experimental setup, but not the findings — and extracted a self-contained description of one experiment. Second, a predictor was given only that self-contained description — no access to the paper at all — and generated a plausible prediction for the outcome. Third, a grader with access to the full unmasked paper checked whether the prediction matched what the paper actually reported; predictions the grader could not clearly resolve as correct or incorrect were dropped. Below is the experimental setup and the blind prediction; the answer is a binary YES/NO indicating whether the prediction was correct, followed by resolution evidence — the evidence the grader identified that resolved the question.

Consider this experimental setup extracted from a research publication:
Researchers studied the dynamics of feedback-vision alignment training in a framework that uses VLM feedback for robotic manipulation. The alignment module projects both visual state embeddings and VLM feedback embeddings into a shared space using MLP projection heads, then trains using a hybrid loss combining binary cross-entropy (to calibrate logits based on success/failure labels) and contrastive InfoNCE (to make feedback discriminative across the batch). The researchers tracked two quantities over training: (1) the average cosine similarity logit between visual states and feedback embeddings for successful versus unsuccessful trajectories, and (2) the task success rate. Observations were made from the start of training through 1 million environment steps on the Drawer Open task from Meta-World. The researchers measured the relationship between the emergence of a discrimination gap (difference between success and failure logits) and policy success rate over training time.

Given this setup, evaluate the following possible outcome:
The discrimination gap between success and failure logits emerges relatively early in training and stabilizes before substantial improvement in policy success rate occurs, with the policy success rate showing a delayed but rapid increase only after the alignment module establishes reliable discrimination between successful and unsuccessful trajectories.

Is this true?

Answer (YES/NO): NO